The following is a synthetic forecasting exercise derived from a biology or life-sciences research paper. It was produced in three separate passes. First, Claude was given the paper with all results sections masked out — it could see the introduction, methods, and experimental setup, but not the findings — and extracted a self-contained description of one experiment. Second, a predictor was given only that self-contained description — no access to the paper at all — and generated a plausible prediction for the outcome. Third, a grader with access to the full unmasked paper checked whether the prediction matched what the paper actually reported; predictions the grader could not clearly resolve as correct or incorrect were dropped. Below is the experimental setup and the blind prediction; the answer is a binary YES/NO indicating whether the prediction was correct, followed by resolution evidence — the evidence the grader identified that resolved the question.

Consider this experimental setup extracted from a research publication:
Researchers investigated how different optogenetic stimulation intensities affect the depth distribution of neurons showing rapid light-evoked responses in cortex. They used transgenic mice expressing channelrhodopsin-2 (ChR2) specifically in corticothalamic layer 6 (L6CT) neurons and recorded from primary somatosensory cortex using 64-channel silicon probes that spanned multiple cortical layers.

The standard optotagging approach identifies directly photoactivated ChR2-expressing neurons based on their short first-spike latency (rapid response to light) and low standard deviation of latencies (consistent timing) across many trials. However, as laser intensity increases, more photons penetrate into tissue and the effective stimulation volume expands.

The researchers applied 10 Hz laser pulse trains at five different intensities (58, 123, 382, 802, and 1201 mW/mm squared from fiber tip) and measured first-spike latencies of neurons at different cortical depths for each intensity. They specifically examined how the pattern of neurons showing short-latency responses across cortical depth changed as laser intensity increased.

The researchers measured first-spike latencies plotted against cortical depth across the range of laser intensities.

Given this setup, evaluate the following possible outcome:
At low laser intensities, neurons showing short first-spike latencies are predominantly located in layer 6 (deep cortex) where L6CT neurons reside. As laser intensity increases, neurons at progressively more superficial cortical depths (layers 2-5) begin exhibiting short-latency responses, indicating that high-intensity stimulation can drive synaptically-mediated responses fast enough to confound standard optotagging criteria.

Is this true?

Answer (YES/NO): NO